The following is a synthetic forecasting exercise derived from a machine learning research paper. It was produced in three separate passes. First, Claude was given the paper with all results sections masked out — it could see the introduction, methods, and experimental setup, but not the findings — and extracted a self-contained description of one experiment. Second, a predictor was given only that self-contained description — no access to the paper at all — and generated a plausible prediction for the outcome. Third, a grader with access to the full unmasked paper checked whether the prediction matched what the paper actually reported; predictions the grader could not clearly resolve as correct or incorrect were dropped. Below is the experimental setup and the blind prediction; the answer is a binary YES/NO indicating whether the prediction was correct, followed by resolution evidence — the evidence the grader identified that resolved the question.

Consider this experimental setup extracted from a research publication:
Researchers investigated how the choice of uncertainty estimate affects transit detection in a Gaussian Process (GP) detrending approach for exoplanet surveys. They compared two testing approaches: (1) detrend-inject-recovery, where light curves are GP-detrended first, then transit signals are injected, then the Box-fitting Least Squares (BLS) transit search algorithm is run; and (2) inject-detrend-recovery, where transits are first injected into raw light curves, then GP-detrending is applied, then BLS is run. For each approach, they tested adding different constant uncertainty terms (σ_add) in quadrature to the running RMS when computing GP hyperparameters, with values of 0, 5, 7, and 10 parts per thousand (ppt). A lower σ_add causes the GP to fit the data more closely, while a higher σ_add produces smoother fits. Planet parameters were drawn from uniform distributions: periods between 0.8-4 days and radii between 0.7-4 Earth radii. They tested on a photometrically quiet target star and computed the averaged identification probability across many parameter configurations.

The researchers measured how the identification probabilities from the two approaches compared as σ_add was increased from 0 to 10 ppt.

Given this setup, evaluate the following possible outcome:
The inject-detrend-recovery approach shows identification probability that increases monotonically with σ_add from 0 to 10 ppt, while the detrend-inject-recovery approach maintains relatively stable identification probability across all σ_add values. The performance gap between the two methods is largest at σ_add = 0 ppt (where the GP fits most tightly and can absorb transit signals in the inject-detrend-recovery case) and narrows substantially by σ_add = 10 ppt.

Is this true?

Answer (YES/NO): NO